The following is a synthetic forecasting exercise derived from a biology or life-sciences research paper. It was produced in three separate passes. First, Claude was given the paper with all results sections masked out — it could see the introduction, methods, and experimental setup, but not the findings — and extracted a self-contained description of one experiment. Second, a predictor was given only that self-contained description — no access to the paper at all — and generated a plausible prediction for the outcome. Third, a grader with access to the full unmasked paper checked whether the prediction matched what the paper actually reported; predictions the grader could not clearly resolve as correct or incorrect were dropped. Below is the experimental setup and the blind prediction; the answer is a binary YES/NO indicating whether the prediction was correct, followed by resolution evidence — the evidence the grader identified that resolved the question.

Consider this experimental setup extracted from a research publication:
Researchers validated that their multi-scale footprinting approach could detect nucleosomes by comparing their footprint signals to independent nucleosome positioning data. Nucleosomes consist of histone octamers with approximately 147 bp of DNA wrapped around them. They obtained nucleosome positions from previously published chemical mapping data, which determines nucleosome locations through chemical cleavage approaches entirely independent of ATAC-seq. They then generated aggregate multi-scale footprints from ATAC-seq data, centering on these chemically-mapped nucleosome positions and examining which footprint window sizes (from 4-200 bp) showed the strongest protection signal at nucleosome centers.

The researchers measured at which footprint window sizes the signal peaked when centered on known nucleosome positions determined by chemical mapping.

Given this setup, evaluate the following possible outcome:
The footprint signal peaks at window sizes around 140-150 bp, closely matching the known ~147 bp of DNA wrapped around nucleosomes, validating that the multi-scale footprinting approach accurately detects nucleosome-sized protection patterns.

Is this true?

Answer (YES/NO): NO